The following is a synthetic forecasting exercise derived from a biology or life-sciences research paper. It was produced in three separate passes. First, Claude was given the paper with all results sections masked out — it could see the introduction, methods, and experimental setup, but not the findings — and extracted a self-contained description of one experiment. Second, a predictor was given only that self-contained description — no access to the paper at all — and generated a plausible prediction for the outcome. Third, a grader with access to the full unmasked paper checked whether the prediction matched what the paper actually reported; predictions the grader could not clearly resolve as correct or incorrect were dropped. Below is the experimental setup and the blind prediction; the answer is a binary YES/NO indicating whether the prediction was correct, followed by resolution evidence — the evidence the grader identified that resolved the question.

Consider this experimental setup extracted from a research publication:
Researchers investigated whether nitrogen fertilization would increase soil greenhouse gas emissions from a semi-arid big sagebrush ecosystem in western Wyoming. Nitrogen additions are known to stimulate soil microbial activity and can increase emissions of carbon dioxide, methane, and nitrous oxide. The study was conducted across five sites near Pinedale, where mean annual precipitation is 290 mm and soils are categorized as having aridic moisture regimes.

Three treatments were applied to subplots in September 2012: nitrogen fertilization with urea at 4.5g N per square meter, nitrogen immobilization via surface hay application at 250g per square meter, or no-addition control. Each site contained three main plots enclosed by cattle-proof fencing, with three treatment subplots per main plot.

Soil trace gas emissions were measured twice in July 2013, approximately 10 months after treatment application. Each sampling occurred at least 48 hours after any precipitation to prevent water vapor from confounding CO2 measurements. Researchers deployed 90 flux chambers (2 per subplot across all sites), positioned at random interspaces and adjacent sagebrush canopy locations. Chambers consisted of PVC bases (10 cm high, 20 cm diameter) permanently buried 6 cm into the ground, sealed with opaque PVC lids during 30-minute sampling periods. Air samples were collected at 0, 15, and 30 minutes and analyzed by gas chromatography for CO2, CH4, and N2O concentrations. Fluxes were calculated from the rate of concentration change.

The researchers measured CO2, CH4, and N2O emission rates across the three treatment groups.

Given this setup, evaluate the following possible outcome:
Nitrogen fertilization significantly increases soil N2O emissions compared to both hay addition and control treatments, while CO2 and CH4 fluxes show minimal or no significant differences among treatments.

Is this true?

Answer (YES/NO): NO